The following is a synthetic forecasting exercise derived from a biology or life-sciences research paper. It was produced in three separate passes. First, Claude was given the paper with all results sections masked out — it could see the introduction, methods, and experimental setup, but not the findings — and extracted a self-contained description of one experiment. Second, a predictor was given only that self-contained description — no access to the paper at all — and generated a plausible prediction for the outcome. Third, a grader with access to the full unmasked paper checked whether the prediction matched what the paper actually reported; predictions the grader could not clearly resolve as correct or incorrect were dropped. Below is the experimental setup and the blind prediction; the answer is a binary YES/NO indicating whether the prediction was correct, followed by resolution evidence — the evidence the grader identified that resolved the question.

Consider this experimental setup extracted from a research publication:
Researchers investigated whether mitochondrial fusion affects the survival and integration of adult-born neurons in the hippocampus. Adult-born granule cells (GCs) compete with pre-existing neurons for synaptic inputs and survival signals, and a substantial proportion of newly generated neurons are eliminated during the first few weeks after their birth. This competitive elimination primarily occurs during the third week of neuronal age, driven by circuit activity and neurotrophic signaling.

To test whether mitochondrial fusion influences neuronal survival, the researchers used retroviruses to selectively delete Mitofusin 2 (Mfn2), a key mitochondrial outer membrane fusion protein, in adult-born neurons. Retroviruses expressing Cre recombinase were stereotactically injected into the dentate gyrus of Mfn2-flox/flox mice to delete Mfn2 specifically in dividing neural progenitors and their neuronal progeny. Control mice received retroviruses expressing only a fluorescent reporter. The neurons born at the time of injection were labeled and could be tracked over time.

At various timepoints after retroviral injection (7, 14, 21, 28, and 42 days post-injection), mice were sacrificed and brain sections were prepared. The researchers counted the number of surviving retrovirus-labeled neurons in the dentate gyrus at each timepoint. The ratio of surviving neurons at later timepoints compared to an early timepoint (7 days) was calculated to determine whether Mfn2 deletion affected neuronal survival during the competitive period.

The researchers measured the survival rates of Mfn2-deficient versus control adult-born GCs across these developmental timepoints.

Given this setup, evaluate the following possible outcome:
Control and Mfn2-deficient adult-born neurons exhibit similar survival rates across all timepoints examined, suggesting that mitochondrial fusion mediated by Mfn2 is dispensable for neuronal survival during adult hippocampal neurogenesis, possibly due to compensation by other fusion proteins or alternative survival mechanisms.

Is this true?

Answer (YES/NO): NO